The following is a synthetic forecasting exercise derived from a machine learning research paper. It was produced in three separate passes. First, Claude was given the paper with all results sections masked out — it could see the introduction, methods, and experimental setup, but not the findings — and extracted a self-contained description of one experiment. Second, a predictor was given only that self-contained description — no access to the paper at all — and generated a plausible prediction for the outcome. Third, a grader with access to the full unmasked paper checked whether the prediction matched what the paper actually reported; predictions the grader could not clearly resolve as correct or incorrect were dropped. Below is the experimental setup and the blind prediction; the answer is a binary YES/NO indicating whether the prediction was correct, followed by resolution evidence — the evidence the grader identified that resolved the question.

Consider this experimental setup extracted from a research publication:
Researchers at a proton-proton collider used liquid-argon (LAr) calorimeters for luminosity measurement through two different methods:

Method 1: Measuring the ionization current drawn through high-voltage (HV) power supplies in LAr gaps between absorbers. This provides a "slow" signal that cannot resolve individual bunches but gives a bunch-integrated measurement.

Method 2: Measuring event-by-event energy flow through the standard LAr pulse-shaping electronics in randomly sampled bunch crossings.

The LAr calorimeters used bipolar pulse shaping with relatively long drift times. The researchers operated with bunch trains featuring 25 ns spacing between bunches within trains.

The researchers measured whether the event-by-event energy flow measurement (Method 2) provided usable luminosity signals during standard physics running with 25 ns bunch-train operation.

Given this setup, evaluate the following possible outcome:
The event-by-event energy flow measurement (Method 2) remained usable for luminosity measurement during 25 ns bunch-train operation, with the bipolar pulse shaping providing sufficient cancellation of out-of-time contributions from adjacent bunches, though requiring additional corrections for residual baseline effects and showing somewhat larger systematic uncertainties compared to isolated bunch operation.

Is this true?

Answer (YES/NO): NO